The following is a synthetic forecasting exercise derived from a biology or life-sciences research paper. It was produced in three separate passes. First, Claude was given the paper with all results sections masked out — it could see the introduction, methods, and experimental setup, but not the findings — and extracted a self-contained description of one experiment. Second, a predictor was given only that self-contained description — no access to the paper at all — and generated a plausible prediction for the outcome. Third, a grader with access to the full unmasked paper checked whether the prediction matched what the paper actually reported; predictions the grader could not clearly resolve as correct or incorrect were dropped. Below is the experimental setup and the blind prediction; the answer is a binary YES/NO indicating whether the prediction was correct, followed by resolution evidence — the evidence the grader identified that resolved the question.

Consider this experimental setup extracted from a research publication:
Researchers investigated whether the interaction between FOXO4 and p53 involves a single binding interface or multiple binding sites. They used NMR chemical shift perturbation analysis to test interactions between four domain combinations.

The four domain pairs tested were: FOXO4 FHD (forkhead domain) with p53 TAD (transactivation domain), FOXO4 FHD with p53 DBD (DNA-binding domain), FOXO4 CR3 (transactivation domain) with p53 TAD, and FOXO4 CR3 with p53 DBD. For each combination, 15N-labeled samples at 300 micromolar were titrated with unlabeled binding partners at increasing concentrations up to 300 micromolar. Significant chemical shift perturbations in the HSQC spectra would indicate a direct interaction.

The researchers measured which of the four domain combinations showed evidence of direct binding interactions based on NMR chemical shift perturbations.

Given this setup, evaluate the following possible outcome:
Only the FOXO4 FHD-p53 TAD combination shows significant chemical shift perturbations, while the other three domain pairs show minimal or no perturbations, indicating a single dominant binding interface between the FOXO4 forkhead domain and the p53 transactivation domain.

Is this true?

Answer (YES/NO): NO